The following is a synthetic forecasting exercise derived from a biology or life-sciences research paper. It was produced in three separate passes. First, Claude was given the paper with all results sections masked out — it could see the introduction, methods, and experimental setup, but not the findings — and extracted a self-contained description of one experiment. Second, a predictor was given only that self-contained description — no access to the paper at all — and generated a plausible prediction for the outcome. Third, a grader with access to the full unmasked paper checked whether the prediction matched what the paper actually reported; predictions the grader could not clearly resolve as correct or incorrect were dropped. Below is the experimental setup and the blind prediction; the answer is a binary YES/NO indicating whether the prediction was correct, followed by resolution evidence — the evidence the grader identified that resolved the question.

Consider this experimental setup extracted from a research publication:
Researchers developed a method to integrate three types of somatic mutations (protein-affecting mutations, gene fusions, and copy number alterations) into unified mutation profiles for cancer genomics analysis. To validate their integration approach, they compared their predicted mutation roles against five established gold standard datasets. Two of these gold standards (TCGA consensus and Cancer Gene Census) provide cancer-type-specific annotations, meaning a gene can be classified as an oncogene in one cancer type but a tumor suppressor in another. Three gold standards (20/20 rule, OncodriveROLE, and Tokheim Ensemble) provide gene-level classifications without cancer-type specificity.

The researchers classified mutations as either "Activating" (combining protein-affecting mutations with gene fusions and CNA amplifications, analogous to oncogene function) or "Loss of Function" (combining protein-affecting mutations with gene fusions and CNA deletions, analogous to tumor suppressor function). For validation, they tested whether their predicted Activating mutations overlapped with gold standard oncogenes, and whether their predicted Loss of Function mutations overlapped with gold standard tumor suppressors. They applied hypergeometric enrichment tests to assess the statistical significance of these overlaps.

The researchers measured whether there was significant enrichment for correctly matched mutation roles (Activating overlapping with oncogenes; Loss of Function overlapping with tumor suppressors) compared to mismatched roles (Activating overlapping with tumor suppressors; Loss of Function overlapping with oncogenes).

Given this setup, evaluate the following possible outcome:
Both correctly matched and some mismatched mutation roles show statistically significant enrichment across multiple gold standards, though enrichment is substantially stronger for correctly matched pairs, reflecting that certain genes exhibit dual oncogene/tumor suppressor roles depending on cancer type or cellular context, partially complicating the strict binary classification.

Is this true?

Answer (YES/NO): NO